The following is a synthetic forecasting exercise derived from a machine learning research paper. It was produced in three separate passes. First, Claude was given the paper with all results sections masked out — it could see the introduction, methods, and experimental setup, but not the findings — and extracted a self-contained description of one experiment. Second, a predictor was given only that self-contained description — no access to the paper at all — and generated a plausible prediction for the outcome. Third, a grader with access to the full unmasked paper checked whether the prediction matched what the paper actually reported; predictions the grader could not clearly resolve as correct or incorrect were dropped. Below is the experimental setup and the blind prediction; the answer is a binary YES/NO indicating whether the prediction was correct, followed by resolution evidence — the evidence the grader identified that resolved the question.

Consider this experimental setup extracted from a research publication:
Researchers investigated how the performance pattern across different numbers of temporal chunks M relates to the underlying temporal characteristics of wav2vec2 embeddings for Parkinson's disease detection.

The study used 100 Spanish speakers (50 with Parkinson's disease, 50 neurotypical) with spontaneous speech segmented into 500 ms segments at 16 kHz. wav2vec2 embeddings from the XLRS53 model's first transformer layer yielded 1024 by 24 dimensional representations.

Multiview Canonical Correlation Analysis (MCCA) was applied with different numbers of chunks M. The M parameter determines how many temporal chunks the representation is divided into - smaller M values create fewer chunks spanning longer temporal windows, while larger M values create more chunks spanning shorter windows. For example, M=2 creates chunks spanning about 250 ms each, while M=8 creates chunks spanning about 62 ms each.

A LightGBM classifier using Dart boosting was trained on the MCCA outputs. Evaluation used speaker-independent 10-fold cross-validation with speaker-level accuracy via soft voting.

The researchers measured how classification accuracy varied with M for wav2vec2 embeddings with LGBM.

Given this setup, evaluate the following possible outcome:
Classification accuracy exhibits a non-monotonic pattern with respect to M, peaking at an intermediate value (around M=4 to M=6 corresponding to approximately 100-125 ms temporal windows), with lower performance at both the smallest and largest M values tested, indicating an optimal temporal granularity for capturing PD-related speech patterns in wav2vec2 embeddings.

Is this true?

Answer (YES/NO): NO